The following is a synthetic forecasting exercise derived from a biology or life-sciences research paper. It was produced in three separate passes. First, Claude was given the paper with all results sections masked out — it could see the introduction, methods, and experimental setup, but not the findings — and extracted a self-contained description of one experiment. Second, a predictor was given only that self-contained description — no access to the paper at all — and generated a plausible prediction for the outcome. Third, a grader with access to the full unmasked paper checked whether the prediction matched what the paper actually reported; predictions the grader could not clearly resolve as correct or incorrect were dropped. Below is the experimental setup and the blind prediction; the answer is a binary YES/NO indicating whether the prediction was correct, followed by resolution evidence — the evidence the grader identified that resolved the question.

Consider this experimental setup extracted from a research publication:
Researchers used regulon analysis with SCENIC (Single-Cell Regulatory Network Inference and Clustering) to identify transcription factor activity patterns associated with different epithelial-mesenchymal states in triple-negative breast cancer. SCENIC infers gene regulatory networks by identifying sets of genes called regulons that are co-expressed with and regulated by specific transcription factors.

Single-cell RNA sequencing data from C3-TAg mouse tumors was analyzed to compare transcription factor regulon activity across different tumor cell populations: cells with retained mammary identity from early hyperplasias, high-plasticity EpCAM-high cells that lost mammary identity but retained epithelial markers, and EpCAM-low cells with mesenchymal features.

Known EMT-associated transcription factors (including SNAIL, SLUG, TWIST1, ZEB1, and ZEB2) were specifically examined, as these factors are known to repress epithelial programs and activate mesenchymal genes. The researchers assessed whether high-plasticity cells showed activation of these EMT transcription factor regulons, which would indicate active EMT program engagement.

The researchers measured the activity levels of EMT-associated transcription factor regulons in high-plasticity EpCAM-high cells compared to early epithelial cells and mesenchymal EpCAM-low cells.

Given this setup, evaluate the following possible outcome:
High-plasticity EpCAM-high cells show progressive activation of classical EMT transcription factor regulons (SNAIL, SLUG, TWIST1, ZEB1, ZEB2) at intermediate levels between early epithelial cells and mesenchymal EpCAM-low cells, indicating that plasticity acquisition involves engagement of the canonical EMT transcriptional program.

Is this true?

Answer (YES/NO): NO